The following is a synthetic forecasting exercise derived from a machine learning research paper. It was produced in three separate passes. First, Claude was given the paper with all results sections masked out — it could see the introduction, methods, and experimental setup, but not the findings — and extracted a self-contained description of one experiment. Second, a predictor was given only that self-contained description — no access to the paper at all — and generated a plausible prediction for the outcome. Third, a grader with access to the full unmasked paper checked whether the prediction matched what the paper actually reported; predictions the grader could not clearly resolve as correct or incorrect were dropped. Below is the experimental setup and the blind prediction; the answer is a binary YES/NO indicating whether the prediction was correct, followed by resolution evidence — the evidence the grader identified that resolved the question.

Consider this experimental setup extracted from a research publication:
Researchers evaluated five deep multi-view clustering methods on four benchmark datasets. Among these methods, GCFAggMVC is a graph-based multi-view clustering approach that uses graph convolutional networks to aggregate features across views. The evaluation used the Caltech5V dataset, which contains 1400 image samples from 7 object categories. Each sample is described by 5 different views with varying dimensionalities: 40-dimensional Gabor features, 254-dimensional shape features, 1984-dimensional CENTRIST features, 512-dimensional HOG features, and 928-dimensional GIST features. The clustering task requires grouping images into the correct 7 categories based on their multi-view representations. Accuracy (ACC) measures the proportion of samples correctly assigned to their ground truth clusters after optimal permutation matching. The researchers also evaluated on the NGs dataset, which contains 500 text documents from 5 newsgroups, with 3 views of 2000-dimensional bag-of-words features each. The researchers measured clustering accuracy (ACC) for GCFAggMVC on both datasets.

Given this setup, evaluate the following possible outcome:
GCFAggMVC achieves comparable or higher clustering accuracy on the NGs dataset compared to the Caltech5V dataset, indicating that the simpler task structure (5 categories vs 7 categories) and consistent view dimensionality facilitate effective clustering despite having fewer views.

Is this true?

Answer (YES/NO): YES